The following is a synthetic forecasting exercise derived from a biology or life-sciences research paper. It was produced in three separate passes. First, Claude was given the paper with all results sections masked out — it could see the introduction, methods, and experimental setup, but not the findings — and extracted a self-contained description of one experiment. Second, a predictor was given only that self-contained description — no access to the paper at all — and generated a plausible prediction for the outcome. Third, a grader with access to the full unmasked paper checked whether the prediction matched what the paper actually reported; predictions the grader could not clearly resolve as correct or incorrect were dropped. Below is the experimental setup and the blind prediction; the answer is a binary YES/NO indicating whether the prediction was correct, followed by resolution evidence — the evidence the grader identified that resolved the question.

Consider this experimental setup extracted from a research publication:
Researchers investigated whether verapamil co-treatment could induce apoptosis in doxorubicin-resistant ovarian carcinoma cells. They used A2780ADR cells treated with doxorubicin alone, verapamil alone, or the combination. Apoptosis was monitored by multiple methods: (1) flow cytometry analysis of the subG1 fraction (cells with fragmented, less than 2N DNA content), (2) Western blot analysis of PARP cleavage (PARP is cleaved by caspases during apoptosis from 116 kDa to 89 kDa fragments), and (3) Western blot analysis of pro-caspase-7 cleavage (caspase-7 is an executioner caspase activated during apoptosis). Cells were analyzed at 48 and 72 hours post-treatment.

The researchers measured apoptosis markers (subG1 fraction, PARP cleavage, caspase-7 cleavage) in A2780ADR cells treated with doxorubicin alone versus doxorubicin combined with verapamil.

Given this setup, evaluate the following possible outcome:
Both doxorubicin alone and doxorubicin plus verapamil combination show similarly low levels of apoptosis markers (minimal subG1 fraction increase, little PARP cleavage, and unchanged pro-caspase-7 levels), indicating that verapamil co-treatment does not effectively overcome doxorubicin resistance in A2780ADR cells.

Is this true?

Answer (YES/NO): NO